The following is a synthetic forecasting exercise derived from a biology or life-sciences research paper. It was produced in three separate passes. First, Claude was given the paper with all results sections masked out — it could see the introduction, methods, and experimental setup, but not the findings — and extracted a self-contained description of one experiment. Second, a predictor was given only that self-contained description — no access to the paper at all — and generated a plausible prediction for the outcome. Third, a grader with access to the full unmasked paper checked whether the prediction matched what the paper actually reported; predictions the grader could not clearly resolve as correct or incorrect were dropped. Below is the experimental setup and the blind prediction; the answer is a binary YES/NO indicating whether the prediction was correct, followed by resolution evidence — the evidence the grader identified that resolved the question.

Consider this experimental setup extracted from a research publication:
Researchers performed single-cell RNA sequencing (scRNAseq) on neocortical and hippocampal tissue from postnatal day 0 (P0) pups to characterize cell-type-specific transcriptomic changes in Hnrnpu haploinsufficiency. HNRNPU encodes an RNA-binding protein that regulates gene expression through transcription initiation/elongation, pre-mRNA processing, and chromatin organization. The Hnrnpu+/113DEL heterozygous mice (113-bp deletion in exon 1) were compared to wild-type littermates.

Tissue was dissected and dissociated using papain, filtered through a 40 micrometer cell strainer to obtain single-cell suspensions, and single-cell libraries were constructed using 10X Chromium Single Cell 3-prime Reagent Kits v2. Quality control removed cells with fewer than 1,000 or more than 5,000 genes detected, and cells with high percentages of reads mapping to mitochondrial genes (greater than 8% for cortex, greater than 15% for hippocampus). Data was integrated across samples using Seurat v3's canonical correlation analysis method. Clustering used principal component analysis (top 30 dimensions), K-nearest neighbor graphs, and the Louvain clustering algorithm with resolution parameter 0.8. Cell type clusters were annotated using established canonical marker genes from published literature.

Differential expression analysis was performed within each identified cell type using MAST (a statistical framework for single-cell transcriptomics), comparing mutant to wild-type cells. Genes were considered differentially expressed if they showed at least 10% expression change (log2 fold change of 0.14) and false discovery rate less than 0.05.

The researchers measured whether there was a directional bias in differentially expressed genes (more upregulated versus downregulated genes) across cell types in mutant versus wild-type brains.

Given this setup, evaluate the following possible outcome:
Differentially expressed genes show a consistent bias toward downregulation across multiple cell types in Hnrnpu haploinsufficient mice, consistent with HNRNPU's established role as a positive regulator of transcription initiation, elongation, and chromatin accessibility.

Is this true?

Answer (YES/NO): NO